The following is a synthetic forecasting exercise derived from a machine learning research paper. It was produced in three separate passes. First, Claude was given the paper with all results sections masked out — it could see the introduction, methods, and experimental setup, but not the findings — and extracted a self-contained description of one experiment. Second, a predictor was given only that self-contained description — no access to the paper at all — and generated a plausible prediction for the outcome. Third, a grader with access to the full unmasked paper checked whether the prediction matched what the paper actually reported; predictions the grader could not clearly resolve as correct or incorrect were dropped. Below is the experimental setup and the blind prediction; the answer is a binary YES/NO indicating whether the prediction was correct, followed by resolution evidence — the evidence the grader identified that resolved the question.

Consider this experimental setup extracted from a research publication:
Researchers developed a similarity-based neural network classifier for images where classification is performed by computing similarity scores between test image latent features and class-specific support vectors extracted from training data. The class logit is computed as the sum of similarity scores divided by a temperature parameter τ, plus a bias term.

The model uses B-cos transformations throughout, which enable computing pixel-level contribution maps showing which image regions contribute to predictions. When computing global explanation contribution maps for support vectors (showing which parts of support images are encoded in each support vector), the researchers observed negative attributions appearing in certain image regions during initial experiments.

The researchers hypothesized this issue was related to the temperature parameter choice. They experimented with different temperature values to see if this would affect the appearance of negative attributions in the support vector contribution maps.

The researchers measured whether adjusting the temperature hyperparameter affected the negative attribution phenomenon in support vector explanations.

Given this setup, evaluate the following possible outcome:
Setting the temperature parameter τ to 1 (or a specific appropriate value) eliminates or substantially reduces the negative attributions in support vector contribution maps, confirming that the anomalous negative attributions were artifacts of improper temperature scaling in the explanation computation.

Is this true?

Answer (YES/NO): YES